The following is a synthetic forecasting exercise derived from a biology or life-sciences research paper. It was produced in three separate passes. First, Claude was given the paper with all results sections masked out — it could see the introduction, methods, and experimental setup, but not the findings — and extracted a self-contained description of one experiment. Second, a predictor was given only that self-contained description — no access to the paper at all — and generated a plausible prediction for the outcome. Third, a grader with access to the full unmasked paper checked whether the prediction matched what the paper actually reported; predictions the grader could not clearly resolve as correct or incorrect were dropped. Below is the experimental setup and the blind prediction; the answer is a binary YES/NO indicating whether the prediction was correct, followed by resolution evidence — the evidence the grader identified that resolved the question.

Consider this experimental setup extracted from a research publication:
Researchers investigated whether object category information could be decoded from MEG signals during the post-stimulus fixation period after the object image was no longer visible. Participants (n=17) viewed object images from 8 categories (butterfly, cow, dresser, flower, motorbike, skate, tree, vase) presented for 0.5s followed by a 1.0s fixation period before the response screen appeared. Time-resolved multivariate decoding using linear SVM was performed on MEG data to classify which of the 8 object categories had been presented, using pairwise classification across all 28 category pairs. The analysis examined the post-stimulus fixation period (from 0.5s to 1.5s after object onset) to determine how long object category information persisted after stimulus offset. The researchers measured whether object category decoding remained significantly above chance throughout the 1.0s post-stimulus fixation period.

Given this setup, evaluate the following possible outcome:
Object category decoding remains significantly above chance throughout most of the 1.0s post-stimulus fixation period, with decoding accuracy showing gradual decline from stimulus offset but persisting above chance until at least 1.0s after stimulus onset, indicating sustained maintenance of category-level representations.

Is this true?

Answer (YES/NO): YES